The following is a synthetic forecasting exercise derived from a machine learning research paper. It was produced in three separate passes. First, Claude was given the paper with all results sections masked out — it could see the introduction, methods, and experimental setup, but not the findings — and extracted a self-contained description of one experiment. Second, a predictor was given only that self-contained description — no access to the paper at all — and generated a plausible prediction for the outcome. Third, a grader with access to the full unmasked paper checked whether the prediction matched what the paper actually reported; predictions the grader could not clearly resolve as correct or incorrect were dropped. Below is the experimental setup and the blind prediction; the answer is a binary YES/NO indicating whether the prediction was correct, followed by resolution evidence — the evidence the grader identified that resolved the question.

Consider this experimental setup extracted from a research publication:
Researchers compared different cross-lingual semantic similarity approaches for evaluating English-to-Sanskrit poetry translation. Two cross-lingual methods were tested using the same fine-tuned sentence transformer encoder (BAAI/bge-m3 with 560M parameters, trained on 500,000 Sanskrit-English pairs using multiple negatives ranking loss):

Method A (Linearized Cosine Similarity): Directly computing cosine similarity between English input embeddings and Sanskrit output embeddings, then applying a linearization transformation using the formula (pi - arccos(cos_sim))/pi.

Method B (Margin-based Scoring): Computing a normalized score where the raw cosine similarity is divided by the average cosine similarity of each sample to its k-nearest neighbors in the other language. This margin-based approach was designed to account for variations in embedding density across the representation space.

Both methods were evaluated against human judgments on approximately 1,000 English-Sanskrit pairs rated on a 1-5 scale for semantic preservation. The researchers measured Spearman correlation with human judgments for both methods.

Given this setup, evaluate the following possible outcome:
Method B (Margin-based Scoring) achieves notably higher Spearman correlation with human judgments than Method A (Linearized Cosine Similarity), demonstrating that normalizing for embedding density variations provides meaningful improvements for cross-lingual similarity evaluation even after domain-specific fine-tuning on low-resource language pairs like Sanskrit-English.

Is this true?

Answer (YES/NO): NO